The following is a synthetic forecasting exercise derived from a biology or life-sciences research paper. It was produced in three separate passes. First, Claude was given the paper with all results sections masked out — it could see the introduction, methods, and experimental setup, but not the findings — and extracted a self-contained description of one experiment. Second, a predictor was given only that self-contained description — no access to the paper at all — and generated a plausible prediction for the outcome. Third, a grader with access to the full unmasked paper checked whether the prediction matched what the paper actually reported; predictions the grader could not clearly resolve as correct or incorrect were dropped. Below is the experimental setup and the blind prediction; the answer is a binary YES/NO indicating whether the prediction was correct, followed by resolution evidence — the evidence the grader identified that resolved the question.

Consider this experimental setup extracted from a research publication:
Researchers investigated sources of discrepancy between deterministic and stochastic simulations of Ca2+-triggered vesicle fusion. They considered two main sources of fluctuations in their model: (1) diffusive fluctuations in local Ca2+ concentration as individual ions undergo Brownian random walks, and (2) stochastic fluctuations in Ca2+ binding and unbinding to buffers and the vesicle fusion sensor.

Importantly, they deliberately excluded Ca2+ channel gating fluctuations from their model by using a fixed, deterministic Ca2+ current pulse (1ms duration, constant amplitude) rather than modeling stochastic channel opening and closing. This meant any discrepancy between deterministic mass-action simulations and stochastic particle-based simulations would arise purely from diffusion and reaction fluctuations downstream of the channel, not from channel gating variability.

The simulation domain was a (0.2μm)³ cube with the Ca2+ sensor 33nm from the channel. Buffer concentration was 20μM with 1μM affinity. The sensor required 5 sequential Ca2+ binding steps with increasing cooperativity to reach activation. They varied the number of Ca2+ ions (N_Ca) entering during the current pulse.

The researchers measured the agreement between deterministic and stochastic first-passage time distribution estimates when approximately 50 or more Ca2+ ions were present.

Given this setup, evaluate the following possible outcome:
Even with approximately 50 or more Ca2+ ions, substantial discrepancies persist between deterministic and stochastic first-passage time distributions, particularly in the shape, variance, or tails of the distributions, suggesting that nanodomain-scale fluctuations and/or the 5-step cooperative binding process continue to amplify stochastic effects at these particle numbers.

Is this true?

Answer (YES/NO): NO